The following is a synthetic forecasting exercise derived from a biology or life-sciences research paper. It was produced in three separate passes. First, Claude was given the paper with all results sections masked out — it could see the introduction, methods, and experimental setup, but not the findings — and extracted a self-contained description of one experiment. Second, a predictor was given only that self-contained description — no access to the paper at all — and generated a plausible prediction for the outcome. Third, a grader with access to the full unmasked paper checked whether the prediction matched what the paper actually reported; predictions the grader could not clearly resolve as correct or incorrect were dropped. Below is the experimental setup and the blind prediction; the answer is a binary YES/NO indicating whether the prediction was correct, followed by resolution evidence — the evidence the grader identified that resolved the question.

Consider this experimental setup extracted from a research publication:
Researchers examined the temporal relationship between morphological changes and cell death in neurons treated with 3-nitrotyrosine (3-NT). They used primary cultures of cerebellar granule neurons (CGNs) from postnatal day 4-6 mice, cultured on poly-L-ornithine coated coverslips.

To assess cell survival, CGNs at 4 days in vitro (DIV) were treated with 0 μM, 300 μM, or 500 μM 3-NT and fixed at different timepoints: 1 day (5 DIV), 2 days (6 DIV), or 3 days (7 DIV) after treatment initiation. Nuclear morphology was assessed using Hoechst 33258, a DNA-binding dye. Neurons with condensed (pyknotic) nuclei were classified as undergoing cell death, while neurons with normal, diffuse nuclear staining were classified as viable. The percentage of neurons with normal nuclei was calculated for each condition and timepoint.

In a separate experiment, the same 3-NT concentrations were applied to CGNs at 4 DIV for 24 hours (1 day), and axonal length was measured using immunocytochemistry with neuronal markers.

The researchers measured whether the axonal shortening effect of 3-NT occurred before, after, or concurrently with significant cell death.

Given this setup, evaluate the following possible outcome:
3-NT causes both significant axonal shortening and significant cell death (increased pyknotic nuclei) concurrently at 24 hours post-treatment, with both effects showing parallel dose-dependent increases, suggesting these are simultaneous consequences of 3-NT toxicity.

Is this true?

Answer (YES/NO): NO